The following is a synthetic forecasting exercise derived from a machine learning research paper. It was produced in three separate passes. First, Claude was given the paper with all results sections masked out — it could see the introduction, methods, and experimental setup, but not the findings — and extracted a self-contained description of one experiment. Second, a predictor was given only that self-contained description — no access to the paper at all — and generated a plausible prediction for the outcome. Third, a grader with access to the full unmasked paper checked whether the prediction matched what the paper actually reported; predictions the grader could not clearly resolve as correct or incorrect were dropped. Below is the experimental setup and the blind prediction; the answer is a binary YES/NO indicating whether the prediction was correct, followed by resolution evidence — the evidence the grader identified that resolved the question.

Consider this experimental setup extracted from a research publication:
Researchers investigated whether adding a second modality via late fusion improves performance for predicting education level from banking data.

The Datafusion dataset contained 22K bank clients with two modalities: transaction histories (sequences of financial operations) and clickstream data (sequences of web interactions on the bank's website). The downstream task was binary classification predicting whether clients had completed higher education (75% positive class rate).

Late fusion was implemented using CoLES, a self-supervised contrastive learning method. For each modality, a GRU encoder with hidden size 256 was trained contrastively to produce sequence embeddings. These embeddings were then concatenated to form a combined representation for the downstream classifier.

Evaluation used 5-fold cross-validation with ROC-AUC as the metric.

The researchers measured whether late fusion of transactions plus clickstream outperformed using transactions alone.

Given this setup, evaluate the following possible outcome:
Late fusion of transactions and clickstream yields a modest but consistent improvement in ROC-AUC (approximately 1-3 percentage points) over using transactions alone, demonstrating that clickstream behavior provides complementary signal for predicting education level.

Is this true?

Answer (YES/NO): NO